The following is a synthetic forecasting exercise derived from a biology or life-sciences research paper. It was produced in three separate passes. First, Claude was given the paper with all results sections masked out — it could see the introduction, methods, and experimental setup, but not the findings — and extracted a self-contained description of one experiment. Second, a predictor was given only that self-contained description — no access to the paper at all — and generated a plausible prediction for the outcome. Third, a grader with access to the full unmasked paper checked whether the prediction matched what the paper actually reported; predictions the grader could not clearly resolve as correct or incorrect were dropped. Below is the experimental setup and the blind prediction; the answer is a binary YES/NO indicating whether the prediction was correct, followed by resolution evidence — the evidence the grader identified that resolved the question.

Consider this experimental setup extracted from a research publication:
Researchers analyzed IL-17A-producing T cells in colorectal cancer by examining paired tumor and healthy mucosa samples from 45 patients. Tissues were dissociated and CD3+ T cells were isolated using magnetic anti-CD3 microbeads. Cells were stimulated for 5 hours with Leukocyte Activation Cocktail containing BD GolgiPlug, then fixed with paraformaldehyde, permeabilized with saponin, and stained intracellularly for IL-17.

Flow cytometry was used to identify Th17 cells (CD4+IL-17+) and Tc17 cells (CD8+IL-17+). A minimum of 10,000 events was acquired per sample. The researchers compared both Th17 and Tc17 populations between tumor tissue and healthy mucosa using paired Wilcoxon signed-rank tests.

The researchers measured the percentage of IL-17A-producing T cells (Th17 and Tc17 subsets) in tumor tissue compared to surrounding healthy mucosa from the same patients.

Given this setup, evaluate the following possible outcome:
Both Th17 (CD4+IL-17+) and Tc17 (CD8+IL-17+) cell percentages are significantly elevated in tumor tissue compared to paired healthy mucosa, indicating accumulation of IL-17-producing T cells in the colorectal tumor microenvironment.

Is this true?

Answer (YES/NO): YES